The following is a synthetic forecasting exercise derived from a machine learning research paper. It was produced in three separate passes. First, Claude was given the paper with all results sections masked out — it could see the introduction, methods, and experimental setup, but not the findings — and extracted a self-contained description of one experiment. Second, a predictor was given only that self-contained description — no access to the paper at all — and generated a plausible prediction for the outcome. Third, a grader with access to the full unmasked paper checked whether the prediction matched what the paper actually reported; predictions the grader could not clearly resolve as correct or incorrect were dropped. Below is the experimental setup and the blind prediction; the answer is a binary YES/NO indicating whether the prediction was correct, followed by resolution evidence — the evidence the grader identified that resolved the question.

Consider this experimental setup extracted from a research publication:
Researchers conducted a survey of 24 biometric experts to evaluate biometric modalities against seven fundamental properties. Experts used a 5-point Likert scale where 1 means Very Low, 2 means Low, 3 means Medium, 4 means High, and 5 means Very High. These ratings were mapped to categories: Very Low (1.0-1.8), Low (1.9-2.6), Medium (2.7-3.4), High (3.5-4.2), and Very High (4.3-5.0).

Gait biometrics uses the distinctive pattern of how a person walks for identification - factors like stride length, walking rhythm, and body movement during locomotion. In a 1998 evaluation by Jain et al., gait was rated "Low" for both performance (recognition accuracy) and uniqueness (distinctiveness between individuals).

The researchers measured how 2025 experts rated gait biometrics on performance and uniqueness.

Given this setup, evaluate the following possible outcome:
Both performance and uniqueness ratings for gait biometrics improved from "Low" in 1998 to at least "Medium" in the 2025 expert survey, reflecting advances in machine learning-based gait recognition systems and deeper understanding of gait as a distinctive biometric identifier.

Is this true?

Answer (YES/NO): YES